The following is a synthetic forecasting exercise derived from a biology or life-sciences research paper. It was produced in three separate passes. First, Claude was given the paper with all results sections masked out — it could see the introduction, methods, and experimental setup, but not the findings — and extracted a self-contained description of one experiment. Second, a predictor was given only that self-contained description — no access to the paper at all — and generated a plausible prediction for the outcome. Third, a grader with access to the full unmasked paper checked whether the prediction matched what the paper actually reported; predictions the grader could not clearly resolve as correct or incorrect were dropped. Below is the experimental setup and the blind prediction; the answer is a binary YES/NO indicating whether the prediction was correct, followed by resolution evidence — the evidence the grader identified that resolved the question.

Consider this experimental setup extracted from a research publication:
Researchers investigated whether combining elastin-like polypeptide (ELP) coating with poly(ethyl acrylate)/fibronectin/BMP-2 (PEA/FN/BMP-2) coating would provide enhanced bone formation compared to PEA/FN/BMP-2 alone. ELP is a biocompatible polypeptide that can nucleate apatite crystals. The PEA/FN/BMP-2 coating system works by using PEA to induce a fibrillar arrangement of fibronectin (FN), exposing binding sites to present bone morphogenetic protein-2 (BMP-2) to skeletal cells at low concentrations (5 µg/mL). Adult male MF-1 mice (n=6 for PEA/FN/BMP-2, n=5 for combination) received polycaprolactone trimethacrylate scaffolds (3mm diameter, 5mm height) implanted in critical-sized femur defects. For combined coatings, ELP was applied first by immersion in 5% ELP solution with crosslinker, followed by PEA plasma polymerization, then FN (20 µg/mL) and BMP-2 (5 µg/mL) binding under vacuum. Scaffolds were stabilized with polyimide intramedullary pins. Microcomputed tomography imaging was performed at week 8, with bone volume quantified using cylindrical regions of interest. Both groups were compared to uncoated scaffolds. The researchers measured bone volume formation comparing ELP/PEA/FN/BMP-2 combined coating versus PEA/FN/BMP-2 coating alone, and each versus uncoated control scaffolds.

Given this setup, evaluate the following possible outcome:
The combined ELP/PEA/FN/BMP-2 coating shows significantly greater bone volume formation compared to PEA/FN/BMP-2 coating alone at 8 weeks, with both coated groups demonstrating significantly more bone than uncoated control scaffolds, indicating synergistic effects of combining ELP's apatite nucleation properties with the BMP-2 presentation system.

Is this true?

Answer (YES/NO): NO